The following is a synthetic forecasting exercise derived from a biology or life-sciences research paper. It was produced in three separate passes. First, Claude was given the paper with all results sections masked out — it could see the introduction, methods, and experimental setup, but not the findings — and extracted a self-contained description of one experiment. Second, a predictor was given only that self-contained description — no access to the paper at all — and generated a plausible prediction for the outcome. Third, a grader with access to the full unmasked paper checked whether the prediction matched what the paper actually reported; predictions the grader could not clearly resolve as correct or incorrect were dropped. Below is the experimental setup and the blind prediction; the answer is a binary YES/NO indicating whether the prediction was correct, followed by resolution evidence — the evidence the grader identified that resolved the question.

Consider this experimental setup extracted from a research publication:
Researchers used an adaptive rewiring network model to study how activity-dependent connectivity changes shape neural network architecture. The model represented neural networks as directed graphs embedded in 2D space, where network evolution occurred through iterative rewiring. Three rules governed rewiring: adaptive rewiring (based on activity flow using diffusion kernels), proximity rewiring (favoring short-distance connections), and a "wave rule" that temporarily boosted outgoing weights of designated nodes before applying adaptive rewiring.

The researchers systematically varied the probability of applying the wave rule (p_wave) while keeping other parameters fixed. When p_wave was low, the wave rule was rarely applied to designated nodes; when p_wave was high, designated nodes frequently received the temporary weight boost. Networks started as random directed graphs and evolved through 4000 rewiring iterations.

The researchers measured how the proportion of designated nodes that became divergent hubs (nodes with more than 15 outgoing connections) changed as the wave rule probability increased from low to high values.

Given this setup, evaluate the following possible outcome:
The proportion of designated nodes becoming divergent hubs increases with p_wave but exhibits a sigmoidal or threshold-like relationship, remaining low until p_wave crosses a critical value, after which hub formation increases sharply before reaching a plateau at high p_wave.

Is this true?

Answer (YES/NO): NO